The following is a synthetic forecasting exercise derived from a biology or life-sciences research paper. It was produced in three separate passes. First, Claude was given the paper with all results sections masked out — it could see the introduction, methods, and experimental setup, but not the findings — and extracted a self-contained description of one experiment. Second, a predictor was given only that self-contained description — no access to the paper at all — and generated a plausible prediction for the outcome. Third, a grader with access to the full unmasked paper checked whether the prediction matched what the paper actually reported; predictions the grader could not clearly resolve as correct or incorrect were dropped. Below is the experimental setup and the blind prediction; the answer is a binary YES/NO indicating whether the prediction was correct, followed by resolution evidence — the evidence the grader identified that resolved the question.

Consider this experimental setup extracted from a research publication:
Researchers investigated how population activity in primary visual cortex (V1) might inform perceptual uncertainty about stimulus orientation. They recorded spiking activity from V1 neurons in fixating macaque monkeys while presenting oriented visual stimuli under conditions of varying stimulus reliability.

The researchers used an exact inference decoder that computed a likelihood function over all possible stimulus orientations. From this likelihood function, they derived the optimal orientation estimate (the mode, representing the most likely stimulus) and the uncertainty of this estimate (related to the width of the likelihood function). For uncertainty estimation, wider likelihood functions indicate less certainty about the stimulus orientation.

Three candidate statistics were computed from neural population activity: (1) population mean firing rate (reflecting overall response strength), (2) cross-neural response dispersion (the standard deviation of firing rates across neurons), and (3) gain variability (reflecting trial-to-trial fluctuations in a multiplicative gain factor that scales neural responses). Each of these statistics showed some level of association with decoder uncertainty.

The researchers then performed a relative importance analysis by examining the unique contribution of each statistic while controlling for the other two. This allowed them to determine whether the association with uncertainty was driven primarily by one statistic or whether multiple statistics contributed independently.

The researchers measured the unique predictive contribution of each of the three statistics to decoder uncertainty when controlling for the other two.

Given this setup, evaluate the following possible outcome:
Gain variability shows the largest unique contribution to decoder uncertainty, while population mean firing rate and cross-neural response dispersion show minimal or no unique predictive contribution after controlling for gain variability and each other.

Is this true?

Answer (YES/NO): YES